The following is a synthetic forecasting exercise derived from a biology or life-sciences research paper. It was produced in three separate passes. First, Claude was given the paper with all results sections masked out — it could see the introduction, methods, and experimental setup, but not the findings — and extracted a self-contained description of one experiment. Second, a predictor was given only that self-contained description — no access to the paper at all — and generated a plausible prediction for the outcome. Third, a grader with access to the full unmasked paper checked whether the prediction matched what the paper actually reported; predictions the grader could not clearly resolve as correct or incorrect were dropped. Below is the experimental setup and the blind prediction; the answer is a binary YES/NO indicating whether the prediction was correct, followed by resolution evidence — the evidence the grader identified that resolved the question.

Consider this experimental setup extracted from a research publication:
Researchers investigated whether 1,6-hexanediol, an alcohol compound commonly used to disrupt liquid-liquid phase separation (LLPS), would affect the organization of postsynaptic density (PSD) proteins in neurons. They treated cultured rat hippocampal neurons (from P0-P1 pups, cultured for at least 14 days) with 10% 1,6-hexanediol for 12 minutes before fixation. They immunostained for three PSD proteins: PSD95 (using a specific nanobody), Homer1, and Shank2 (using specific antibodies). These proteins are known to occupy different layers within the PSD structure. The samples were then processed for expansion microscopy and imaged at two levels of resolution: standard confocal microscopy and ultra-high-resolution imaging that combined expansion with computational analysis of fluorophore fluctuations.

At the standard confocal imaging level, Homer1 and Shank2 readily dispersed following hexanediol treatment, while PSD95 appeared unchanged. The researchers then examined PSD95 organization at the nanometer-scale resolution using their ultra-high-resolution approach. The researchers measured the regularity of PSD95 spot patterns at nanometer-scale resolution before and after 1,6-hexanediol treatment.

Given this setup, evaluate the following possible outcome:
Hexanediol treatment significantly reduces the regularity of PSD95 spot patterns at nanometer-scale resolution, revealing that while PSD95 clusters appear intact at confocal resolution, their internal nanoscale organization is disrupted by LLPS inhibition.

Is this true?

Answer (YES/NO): YES